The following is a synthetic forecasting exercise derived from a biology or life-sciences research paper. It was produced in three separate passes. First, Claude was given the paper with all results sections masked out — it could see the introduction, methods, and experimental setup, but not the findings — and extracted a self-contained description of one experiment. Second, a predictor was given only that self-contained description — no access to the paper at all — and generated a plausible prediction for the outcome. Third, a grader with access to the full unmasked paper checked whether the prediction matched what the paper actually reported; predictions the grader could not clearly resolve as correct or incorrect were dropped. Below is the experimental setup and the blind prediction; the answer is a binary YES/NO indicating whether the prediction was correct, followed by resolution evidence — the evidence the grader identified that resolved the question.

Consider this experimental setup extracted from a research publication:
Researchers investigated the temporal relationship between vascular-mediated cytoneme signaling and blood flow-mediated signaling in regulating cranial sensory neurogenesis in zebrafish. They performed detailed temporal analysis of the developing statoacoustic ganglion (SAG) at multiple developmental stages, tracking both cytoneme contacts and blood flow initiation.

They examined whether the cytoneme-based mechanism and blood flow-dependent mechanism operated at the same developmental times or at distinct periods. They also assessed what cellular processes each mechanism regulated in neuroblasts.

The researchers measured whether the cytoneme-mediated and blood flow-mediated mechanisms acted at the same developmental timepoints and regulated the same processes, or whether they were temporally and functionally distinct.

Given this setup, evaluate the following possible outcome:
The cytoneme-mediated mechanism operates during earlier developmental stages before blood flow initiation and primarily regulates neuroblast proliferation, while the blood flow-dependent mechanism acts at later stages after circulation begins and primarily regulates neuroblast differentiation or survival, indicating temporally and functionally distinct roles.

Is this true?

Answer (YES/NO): YES